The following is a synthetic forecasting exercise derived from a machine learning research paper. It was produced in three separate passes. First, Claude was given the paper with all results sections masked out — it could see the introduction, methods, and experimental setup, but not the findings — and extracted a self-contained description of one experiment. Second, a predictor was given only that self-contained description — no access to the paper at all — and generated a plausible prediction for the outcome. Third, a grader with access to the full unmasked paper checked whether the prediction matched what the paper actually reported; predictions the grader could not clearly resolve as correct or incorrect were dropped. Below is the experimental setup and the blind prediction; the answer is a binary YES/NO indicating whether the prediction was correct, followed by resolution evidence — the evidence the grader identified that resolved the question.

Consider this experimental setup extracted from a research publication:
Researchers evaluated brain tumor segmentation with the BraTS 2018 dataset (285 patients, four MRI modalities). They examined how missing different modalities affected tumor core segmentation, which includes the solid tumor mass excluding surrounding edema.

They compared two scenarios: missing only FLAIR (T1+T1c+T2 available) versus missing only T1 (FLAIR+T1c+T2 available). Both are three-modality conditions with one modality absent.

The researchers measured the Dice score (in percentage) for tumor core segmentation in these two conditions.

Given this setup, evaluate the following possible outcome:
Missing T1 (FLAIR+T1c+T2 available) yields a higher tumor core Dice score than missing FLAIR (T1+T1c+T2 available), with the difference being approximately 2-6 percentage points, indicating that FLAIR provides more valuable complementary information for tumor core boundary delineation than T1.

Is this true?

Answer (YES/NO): NO